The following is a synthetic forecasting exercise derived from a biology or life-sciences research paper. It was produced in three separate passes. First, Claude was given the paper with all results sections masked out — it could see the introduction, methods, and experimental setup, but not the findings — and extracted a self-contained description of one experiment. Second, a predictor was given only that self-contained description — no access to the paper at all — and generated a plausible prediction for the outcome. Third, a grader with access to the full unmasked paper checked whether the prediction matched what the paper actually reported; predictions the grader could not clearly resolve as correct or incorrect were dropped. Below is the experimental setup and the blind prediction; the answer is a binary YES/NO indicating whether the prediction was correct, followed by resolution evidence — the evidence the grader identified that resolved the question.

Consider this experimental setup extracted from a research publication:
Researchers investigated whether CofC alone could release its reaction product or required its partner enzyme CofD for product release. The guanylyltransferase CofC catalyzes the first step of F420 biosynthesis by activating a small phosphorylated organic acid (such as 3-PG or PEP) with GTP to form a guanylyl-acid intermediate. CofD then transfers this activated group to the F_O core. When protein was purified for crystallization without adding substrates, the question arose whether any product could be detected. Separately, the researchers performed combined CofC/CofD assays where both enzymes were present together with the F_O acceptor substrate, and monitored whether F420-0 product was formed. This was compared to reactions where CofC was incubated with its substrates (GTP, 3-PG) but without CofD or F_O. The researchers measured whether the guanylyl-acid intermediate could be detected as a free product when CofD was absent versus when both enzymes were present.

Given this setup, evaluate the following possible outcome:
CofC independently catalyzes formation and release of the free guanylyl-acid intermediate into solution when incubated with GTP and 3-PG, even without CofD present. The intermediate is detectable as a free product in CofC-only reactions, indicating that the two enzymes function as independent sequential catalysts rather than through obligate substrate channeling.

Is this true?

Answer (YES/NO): NO